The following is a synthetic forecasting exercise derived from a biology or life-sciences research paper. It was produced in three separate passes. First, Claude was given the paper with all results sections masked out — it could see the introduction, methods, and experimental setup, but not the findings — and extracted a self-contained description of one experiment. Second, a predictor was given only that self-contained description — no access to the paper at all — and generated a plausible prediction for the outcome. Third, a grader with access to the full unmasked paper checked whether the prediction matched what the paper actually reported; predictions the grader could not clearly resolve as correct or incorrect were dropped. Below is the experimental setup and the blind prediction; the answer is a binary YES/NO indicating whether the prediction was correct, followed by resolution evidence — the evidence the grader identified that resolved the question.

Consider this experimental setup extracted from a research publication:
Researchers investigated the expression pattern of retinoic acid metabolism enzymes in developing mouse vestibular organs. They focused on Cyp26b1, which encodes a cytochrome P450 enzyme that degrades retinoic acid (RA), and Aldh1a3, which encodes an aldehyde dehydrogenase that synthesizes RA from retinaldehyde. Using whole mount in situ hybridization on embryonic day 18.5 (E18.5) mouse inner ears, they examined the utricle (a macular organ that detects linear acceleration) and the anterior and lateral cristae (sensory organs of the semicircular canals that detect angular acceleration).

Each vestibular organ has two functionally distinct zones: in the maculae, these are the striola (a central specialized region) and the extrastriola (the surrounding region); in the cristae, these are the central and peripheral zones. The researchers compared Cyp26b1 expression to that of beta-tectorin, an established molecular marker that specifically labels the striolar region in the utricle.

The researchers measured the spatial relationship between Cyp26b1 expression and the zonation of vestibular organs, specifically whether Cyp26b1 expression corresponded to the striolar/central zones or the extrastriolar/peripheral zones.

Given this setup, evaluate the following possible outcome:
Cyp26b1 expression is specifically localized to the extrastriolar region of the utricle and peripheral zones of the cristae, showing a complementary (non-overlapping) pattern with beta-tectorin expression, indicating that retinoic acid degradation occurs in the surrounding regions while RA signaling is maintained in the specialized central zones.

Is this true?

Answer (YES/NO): NO